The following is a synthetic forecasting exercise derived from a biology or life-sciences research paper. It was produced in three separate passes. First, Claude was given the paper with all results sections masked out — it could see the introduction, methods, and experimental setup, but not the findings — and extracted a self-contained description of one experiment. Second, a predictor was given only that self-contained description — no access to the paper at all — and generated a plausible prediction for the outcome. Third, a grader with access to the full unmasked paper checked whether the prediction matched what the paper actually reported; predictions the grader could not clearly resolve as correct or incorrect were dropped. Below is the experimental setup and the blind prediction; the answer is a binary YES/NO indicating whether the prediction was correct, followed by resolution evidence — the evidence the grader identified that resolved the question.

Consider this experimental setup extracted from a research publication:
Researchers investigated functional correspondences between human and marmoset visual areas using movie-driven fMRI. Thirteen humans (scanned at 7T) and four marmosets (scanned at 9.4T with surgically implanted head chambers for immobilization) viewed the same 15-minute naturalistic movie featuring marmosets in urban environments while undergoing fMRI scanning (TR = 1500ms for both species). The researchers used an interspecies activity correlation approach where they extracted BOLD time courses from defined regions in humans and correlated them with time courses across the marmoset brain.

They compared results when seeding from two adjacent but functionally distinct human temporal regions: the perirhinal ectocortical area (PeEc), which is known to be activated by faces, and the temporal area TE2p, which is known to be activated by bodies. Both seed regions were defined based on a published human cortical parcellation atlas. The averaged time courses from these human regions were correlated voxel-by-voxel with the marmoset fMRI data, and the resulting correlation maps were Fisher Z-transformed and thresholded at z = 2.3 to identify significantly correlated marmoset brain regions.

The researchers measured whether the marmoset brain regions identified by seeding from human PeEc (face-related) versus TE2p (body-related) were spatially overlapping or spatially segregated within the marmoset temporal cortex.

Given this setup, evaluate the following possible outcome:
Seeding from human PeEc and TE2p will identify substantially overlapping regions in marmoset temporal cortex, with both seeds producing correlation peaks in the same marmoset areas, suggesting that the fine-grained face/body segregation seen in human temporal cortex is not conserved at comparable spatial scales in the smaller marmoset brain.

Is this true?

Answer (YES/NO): NO